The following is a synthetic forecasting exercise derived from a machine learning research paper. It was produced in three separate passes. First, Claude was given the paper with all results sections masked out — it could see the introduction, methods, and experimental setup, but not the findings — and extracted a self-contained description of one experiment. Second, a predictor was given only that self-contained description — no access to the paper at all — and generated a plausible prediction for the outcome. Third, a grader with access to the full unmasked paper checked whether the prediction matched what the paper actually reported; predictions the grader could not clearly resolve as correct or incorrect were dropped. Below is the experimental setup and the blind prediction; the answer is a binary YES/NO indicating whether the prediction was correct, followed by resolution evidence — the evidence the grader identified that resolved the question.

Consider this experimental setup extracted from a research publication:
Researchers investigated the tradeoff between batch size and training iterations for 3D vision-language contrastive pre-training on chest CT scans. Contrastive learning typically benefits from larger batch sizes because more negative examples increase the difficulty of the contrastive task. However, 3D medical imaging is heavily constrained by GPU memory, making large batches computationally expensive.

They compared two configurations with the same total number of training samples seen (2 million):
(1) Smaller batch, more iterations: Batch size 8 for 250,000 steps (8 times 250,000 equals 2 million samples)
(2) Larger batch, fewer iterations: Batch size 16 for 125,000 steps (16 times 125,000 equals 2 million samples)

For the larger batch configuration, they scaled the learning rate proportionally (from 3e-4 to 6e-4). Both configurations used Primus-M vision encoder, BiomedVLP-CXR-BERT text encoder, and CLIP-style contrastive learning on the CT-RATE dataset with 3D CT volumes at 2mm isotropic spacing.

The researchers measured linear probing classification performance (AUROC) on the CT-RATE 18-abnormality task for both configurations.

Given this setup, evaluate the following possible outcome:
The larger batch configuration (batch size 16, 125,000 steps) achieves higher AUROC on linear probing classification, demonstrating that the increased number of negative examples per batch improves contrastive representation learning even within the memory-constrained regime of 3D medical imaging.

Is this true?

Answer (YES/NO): YES